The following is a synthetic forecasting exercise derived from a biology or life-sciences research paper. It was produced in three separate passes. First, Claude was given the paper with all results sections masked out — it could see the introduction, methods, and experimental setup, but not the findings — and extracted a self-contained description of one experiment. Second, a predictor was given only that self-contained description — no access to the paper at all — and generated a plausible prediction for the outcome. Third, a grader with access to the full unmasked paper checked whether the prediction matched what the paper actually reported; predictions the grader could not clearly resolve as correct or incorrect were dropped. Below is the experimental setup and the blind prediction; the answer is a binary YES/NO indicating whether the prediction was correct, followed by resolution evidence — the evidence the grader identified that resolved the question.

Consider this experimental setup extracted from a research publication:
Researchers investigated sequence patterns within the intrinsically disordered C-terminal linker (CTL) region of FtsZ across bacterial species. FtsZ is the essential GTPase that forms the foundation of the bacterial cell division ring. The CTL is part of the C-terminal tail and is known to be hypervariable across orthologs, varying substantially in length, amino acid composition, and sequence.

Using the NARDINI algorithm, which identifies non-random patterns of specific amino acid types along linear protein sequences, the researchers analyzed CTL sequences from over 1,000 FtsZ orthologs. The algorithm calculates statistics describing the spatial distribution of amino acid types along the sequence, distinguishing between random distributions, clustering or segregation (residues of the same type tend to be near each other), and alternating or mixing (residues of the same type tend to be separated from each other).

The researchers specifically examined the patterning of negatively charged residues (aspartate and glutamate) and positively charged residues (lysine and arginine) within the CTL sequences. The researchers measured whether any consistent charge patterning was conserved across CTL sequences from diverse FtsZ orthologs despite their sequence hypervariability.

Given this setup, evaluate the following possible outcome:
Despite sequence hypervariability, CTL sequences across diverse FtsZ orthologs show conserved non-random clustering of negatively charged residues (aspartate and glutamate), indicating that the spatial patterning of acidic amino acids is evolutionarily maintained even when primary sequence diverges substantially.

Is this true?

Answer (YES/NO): YES